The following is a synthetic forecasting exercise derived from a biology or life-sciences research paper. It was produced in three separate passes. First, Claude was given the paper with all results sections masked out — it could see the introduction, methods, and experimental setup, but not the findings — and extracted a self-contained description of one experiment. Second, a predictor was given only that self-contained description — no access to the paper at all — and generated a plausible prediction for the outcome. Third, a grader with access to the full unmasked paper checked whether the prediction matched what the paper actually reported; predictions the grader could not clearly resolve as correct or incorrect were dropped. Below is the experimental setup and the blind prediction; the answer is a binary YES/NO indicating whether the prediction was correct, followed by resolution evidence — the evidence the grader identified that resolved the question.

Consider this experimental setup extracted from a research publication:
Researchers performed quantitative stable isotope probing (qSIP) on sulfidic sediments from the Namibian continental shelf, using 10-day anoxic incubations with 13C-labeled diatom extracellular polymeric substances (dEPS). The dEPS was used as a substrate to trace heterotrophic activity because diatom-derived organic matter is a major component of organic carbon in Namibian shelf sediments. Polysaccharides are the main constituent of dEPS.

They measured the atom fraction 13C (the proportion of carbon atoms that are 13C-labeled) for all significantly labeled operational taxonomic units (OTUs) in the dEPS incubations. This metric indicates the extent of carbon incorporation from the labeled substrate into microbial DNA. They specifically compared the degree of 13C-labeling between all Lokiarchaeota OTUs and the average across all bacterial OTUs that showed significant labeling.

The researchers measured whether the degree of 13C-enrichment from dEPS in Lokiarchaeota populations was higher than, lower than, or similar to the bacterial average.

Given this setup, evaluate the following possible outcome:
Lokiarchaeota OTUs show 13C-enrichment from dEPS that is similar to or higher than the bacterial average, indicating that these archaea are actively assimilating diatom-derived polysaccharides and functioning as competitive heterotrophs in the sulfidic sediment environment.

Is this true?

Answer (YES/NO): YES